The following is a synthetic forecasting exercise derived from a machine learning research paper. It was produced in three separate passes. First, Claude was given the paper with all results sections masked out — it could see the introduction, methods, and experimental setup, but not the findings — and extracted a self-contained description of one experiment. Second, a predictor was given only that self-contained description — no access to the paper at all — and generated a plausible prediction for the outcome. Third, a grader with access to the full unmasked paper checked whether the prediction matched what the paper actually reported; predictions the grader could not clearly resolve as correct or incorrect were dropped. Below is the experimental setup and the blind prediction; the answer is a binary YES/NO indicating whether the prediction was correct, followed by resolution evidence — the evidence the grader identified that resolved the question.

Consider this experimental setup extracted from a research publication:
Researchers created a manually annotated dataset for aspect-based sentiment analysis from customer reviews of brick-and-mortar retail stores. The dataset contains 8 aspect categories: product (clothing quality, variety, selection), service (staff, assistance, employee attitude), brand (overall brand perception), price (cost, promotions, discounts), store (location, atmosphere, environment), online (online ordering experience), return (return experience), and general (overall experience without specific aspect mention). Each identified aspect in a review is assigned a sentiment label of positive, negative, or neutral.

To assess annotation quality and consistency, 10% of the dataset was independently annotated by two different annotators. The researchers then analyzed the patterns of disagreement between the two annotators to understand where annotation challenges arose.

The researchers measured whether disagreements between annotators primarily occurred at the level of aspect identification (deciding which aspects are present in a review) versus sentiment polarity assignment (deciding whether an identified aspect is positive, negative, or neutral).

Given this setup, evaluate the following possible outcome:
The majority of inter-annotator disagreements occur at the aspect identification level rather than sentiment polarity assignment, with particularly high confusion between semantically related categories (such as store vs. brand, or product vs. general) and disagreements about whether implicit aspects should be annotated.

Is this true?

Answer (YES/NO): NO